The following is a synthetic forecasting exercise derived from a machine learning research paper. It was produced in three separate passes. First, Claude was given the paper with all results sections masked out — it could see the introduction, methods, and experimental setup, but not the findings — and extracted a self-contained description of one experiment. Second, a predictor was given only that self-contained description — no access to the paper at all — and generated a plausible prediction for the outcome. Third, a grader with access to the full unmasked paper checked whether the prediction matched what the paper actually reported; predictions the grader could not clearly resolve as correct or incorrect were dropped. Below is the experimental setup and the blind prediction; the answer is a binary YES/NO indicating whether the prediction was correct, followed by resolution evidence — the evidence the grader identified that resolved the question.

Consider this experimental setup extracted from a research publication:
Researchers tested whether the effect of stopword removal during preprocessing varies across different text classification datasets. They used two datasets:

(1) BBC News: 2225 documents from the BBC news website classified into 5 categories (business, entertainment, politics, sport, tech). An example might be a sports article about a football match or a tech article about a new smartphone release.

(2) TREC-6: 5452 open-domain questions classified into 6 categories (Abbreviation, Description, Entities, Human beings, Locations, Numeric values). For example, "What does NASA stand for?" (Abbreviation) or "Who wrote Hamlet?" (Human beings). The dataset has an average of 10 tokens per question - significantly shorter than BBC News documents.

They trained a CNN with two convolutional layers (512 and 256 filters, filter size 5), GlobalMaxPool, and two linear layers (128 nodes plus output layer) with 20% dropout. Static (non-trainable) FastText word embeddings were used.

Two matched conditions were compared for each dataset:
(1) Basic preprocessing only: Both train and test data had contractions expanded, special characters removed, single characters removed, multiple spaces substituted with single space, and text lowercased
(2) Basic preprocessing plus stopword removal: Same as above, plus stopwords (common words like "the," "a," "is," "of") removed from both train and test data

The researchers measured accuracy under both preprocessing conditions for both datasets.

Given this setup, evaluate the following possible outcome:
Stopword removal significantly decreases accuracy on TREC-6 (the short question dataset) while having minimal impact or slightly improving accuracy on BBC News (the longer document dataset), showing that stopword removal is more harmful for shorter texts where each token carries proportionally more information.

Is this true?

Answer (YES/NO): YES